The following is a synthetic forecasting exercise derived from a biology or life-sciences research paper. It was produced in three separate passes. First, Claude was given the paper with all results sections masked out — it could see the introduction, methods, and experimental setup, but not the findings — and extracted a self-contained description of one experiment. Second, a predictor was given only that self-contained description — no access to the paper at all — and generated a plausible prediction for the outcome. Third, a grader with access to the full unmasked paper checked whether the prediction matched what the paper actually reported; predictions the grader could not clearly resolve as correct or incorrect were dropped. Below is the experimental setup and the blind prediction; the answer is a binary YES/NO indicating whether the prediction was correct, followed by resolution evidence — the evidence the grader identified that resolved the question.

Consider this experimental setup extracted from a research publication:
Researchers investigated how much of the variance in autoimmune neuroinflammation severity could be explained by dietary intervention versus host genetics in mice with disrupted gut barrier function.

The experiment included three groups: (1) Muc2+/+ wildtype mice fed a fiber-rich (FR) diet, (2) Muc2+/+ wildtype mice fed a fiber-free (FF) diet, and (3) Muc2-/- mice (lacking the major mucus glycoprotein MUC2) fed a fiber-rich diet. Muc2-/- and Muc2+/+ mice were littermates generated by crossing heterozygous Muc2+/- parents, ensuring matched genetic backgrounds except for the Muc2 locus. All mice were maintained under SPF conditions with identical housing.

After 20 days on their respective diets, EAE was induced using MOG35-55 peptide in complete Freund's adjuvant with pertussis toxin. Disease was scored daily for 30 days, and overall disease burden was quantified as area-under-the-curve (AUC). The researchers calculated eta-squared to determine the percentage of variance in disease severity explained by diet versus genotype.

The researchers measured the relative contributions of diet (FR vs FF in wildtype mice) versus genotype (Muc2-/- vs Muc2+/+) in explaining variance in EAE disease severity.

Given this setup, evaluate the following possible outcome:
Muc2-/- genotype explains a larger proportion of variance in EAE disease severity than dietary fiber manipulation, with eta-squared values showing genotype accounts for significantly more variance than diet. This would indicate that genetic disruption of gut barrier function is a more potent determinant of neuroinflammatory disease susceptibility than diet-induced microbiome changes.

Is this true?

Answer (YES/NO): YES